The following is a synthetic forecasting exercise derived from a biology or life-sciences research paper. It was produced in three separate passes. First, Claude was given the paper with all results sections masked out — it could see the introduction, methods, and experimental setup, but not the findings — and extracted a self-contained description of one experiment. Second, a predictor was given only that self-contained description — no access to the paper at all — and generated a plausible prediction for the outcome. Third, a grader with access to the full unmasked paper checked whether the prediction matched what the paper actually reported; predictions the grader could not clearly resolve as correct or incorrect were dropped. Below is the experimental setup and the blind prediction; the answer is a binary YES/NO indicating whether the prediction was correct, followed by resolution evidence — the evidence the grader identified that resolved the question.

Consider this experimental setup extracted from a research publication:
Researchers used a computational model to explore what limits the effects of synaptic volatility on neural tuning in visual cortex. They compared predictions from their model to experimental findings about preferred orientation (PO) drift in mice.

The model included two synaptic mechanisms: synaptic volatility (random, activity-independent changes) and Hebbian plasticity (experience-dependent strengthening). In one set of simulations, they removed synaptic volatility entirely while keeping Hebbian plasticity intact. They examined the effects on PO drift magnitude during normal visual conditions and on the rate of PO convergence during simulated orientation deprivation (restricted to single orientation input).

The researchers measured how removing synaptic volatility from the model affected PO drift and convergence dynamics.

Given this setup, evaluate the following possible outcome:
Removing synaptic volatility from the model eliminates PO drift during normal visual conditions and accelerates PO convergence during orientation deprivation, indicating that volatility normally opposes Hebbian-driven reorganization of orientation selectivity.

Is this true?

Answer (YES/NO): NO